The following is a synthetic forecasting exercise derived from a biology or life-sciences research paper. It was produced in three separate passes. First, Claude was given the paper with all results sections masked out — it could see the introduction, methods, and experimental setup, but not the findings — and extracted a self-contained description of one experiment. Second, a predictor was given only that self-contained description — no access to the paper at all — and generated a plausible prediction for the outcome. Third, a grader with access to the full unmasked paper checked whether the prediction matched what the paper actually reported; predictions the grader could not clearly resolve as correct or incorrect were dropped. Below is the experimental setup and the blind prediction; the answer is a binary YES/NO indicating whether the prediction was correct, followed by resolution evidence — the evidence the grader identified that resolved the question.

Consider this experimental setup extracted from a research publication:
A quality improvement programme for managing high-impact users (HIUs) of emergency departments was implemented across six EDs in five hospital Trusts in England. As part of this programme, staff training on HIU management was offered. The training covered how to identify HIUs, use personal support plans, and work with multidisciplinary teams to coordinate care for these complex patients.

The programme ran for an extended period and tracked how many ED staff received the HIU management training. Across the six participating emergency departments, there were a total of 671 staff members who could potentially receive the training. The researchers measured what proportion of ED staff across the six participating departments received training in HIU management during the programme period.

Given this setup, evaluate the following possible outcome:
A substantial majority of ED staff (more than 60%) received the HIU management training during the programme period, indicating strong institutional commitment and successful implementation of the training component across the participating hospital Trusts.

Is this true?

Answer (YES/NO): NO